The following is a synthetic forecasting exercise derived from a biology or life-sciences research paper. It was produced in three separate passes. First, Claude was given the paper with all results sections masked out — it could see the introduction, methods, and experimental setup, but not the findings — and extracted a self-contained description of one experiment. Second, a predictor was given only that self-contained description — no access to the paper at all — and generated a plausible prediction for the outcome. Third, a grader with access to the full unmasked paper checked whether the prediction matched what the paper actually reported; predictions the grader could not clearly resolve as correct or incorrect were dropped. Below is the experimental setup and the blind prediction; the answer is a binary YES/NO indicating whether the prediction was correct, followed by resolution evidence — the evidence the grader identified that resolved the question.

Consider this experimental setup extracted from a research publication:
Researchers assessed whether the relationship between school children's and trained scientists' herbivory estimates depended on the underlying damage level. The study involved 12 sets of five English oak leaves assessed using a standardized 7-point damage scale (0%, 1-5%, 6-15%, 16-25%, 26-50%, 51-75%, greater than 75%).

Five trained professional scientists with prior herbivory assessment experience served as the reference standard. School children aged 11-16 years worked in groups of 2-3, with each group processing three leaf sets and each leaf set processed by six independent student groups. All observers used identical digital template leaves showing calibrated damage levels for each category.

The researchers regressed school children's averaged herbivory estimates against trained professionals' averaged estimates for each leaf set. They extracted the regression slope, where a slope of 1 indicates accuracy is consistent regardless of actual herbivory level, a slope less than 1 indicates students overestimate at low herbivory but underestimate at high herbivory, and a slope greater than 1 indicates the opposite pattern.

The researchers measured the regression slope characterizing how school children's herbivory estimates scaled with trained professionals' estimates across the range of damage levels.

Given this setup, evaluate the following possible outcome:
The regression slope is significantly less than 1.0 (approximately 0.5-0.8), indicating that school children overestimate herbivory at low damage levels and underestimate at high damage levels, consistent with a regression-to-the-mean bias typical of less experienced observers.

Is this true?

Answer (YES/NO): NO